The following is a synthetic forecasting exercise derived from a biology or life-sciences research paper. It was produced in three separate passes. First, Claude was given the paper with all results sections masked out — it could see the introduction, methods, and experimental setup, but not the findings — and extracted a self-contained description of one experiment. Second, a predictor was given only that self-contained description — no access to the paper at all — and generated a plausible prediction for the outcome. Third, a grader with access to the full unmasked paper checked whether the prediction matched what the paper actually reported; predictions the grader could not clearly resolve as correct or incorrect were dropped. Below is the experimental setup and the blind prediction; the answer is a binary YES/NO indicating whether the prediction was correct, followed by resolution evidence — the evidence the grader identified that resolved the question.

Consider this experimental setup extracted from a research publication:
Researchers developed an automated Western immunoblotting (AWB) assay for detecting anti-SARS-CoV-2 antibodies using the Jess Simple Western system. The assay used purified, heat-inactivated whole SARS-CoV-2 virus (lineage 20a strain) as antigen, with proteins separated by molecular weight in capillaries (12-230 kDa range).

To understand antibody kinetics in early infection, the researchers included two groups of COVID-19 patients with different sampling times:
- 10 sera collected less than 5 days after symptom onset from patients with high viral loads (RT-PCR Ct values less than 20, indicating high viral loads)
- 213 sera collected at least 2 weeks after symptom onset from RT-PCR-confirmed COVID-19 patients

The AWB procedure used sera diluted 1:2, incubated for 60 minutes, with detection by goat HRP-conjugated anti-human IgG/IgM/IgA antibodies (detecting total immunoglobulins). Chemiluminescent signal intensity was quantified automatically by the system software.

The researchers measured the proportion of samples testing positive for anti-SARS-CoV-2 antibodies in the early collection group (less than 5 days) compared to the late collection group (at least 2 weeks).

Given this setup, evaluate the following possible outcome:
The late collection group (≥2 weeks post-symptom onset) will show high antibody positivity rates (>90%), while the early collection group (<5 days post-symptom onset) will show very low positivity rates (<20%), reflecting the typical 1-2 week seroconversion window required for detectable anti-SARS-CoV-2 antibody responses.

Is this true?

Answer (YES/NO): YES